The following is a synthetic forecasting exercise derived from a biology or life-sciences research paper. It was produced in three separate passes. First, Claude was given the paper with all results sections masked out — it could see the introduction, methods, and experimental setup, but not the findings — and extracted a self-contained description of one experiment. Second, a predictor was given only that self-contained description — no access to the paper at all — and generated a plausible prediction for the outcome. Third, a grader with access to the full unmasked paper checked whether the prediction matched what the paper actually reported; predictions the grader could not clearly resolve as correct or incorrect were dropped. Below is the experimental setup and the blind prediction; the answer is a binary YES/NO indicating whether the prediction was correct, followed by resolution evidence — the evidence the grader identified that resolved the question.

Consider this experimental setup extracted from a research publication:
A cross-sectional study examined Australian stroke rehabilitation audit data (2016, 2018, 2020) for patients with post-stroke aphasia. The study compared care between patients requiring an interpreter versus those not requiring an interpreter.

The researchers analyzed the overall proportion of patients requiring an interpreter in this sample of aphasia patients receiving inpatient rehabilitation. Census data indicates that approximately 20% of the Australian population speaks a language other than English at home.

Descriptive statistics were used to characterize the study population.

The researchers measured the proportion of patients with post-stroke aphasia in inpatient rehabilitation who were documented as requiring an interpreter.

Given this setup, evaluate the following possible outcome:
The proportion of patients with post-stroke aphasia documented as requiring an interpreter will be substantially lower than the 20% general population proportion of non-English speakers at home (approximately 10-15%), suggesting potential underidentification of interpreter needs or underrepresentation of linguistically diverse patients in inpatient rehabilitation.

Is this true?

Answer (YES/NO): NO